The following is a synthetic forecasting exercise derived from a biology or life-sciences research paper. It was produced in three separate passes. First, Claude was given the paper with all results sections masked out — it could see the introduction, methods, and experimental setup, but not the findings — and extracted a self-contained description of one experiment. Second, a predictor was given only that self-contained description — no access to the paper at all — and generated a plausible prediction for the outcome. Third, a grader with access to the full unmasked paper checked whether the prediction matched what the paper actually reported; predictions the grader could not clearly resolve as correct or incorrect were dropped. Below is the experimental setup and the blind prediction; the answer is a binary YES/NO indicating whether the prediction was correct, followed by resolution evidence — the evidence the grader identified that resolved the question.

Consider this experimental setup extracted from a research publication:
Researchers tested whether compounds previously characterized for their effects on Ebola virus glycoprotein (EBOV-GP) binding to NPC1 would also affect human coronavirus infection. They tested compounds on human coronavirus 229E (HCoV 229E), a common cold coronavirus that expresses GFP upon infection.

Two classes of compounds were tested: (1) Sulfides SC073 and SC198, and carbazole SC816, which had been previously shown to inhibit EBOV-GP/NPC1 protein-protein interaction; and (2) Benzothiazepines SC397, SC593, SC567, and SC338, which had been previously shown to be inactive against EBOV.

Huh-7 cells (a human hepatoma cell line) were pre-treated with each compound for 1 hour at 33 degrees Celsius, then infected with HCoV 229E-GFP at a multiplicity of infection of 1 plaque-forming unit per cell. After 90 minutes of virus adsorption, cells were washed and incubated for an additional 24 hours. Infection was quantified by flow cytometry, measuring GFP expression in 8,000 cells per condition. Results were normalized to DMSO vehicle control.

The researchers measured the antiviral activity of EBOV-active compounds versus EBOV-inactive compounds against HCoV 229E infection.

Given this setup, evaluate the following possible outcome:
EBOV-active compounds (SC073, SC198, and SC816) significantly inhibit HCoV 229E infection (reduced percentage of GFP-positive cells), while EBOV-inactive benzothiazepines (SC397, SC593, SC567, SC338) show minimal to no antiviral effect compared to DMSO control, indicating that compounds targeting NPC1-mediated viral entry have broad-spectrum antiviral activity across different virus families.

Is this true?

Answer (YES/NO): NO